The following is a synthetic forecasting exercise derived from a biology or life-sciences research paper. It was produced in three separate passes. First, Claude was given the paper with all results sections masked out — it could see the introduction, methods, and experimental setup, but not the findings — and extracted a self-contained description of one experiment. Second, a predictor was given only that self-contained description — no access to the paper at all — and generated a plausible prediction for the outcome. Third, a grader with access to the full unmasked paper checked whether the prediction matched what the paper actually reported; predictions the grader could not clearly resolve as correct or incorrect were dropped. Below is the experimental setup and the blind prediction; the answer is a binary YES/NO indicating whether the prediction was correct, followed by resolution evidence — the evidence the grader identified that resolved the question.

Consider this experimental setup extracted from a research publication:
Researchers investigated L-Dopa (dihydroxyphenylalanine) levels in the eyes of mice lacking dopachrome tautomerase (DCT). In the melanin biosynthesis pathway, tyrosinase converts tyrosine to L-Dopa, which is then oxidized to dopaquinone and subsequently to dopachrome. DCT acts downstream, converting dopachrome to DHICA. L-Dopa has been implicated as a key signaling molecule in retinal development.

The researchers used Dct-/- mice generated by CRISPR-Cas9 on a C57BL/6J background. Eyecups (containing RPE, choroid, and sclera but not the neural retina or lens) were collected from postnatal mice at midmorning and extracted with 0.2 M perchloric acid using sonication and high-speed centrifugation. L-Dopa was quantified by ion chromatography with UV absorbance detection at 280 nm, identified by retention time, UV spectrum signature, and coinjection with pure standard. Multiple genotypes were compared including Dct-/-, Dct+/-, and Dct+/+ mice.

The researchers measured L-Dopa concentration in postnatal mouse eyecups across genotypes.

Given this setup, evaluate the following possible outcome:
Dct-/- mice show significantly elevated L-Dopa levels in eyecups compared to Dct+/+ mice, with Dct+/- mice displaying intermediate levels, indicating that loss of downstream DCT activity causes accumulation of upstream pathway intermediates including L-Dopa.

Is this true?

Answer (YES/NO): NO